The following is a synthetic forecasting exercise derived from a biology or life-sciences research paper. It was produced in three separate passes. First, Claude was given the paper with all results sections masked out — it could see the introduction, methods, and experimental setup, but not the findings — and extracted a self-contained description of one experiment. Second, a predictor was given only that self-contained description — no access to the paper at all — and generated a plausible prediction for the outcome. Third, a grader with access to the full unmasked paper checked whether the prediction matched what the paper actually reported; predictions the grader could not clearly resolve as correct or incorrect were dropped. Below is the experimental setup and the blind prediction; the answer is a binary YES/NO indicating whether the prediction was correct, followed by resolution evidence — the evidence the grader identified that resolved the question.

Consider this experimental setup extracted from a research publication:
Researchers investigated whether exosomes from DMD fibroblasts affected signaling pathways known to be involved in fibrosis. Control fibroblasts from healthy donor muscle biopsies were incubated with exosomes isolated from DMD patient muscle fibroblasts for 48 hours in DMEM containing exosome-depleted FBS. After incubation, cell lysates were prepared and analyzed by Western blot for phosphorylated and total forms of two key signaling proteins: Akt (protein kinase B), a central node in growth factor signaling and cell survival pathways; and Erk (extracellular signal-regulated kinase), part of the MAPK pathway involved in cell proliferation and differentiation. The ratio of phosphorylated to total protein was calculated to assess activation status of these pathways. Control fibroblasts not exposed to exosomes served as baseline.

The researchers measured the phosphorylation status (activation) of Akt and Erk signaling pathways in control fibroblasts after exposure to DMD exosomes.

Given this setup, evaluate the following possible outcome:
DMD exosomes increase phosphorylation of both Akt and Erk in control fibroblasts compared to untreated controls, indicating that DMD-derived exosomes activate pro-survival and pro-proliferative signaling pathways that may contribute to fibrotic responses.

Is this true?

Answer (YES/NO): YES